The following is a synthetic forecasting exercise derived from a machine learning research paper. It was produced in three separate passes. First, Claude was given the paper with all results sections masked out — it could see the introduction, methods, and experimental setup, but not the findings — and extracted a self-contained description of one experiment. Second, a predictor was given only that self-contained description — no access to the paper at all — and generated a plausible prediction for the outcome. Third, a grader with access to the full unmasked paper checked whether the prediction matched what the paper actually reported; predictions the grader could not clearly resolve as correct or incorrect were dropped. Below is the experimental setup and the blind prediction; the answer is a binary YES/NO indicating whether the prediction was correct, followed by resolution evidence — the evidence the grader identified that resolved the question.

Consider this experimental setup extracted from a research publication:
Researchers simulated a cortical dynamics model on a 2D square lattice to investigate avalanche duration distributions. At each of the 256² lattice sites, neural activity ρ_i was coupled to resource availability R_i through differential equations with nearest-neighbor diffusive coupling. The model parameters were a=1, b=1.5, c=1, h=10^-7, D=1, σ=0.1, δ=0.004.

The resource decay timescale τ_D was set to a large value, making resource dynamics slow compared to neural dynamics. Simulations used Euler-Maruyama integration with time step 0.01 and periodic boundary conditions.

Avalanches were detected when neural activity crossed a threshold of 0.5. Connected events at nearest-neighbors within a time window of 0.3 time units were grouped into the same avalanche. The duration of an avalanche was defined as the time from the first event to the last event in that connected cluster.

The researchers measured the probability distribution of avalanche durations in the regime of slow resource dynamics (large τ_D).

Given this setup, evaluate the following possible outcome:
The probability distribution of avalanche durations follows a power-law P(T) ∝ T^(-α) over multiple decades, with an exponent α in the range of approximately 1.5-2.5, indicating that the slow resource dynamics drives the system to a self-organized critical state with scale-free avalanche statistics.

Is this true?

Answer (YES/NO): NO